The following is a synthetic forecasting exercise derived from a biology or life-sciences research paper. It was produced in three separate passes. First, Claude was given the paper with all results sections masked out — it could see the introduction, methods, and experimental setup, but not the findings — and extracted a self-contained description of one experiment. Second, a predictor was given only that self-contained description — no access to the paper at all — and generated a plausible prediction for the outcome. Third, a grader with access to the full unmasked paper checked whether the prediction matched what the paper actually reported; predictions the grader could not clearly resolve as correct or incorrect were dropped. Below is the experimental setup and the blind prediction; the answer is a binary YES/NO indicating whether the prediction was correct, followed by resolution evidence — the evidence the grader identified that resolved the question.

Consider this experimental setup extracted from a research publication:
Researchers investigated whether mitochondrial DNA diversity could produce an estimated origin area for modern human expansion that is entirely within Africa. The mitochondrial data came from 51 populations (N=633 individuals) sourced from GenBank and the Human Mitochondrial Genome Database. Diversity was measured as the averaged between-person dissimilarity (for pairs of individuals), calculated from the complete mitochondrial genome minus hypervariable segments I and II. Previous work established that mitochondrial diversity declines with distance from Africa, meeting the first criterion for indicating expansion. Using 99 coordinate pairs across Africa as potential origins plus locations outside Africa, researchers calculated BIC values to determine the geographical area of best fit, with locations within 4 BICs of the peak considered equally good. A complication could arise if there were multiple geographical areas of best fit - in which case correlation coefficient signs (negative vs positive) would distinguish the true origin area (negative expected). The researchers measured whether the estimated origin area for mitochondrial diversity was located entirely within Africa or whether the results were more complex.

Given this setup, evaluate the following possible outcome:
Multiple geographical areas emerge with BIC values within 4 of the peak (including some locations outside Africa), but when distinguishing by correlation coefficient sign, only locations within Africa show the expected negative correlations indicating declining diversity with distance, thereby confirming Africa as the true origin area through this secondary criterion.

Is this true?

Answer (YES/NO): YES